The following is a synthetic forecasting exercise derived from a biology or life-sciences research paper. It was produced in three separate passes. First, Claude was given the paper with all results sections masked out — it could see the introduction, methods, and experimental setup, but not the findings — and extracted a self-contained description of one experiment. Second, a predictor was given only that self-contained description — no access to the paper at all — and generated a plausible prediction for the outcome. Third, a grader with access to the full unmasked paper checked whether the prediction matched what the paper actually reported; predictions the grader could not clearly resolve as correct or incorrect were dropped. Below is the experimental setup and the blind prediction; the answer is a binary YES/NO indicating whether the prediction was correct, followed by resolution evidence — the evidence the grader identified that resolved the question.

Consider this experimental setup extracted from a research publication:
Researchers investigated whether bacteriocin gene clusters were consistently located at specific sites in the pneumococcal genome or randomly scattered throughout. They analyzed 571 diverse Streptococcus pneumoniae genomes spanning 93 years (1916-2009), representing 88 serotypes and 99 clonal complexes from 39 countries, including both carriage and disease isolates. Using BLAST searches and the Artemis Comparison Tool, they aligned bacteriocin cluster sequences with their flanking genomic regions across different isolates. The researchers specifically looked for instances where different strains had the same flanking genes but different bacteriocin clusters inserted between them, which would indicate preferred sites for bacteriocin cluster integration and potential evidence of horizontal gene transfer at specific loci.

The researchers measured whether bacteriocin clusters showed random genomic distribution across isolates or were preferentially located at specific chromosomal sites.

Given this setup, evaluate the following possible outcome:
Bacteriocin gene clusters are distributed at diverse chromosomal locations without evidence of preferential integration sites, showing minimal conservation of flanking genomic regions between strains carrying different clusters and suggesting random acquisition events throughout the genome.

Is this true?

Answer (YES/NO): NO